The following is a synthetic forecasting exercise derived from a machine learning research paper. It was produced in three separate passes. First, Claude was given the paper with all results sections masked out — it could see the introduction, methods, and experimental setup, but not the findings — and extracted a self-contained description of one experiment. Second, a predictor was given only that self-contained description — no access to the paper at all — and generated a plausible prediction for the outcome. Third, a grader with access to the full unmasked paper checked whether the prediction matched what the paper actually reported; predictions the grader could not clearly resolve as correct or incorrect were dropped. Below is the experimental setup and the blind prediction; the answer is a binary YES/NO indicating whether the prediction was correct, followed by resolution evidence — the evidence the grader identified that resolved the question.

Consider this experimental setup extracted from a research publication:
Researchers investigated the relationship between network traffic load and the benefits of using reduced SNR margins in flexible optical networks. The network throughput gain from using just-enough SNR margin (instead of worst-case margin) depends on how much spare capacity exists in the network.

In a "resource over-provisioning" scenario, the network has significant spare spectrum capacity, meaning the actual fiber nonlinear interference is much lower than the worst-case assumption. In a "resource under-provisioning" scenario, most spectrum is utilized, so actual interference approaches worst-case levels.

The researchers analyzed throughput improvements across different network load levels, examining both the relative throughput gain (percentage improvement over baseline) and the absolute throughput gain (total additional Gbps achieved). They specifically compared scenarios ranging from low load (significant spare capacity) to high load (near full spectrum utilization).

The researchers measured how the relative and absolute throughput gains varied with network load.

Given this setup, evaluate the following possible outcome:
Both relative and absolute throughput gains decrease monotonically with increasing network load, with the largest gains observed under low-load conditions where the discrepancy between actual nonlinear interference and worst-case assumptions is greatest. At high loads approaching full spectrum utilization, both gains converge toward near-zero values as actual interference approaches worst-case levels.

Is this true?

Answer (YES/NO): NO